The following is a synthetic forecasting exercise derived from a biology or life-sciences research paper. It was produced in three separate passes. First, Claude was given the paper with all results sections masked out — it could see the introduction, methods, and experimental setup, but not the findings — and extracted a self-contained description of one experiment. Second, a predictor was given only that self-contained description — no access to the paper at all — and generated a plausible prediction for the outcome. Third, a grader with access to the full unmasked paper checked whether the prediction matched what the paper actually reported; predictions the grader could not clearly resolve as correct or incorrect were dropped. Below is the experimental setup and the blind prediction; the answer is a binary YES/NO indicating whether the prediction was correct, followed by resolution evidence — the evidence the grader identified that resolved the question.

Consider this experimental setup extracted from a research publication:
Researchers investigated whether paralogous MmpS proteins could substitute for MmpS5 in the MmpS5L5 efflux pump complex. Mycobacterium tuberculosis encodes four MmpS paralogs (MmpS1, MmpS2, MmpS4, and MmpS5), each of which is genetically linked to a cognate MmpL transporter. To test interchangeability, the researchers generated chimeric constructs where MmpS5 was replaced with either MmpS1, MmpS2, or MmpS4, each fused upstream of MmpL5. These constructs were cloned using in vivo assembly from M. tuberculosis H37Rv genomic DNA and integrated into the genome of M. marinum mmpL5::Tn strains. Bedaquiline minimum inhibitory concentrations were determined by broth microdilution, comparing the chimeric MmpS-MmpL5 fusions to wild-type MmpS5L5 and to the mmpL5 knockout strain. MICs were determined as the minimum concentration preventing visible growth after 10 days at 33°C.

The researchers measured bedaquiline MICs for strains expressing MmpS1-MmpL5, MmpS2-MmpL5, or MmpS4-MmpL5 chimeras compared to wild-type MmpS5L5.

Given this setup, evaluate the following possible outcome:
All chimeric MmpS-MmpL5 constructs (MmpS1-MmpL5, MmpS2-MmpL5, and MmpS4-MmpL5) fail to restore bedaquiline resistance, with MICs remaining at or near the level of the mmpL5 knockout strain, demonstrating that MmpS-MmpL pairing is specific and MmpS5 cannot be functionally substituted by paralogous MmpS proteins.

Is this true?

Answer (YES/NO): YES